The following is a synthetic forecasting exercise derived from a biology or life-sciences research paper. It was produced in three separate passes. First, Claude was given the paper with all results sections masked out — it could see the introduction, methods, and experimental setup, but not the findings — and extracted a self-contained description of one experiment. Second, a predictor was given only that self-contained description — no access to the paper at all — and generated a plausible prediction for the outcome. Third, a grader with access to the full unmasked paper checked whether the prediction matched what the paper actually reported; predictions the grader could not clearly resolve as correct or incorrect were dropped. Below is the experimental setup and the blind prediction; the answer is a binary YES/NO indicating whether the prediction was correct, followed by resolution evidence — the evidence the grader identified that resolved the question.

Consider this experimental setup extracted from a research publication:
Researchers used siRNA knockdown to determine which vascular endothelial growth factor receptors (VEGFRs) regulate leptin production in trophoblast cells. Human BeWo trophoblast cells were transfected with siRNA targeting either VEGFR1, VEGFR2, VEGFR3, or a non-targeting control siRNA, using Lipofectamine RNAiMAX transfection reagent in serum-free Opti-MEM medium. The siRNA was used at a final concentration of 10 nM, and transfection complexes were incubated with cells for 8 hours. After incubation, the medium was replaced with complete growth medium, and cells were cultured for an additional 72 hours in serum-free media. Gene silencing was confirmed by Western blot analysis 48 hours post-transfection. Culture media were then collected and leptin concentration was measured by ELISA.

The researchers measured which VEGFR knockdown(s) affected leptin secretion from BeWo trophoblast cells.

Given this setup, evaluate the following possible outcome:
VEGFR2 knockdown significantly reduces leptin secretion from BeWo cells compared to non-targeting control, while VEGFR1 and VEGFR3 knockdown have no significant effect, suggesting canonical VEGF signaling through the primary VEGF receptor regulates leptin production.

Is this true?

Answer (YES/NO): NO